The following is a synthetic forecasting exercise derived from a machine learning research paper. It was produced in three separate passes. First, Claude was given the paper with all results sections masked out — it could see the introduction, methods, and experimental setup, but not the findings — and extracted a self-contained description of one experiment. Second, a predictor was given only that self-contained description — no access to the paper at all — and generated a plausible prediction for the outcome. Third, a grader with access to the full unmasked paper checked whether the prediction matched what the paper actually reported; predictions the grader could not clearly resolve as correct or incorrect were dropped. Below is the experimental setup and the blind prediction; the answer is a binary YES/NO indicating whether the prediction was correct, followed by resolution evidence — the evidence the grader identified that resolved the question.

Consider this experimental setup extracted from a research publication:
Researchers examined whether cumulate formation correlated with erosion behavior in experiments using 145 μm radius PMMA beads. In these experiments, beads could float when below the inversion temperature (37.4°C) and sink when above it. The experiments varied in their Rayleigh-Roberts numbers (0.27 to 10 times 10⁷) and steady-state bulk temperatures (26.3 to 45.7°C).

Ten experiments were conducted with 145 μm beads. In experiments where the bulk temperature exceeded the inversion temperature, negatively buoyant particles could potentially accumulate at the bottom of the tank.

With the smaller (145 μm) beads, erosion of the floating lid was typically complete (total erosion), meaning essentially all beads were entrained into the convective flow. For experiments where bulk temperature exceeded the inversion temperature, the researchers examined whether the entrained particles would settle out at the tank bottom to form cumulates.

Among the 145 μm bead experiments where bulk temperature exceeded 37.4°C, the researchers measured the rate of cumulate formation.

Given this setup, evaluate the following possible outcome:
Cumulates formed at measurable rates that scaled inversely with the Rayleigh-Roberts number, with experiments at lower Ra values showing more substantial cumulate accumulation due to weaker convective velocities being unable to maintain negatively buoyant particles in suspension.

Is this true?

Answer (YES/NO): NO